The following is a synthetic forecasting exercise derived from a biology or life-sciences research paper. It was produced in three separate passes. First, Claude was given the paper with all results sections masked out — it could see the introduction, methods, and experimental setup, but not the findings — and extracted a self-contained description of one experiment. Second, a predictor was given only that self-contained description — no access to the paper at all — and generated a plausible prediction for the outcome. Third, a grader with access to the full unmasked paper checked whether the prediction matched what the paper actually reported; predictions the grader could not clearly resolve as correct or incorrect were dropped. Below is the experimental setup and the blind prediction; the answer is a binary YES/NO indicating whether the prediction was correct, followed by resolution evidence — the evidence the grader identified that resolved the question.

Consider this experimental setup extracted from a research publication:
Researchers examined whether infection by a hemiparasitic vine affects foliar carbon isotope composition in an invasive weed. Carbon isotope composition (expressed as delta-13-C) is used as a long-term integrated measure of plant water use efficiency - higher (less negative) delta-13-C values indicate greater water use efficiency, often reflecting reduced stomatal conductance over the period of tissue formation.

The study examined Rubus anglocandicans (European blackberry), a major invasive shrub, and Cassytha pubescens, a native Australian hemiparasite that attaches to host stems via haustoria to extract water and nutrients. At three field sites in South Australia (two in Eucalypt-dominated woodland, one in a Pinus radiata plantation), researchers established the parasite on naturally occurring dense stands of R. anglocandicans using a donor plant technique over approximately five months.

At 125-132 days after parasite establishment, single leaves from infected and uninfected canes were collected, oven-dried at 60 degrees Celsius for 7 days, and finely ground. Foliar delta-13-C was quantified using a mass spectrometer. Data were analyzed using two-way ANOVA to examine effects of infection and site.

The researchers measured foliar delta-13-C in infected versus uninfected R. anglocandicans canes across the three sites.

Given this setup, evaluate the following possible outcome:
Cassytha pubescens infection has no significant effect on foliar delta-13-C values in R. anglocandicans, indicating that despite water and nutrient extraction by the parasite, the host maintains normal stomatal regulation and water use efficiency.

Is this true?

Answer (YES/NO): NO